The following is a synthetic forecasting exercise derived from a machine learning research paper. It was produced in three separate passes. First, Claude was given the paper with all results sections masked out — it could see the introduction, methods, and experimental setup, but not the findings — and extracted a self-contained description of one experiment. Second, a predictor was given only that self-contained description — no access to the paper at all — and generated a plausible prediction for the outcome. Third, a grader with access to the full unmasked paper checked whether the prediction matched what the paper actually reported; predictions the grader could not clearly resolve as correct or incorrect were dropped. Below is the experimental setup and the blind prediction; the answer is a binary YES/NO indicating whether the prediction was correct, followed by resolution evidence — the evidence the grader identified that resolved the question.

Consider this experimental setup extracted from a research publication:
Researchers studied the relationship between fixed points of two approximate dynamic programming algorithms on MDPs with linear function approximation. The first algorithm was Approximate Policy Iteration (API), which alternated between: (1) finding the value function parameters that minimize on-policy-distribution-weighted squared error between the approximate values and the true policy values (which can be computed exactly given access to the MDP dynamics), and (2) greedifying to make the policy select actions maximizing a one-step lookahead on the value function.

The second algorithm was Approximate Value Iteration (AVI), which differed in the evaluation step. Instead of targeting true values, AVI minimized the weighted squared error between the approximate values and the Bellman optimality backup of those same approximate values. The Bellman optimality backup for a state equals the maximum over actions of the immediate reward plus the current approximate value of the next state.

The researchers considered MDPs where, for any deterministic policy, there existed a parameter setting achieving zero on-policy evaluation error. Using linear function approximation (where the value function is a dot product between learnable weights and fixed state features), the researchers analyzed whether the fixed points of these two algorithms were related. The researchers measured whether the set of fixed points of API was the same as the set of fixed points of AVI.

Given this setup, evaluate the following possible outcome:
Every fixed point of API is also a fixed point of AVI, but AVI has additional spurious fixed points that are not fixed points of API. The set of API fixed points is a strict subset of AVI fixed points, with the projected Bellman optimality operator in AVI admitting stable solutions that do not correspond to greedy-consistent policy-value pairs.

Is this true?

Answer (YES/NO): NO